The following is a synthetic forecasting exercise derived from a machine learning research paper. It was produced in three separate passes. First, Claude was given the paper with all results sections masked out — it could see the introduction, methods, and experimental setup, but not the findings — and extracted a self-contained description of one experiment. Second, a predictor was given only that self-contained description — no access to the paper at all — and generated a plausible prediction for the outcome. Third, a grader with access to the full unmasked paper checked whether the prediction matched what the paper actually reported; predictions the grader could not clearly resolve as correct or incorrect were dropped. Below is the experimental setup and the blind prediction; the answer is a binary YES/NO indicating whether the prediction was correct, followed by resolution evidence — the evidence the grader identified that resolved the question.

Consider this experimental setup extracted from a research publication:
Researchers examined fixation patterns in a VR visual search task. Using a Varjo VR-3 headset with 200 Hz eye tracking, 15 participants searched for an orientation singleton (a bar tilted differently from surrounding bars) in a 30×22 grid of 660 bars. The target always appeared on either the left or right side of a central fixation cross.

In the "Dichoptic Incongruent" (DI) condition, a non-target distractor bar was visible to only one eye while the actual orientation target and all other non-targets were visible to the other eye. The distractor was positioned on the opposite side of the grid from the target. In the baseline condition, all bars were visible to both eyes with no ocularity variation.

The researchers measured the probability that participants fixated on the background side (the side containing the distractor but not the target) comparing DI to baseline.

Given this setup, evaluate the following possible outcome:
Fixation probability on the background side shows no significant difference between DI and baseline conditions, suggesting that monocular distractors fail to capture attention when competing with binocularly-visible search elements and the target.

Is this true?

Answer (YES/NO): NO